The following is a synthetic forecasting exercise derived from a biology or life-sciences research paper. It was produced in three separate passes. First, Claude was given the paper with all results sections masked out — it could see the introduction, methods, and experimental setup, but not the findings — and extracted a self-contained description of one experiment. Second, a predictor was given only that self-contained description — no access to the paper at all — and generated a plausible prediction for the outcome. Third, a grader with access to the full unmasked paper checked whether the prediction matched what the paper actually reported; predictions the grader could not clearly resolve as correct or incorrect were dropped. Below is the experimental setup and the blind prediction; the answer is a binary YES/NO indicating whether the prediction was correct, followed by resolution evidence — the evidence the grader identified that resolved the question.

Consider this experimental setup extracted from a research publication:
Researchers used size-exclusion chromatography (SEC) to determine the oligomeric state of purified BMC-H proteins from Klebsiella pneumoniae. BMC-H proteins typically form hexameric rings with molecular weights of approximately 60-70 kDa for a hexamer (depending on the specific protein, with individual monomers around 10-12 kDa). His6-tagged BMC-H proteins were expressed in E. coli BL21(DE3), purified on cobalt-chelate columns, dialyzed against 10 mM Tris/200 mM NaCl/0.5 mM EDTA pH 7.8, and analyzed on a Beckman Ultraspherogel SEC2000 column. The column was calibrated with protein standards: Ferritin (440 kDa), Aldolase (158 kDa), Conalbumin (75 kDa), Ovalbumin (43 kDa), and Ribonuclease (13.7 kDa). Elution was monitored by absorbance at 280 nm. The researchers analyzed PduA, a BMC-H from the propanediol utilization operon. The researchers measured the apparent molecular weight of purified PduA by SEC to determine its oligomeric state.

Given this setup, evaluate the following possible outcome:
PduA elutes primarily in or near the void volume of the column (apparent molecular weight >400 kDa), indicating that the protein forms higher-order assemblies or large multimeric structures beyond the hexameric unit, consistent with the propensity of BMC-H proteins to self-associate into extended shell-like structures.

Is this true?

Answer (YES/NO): NO